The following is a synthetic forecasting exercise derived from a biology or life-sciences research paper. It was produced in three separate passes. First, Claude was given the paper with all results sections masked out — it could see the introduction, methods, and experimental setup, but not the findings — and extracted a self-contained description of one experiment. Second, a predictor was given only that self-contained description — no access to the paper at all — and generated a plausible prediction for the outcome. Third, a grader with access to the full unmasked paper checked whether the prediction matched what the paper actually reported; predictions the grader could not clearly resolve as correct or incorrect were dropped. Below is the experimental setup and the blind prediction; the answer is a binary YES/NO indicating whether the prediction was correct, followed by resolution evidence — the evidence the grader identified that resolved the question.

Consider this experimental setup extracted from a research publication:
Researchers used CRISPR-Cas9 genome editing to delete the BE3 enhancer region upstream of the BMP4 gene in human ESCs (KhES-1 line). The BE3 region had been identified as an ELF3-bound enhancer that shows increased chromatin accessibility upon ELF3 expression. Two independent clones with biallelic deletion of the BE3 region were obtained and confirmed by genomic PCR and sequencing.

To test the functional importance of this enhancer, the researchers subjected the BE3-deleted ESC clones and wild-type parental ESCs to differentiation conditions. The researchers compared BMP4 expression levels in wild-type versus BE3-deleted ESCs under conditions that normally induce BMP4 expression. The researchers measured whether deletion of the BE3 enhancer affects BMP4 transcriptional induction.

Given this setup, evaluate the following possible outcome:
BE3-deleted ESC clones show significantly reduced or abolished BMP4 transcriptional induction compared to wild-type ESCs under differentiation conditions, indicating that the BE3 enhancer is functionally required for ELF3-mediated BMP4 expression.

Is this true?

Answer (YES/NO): YES